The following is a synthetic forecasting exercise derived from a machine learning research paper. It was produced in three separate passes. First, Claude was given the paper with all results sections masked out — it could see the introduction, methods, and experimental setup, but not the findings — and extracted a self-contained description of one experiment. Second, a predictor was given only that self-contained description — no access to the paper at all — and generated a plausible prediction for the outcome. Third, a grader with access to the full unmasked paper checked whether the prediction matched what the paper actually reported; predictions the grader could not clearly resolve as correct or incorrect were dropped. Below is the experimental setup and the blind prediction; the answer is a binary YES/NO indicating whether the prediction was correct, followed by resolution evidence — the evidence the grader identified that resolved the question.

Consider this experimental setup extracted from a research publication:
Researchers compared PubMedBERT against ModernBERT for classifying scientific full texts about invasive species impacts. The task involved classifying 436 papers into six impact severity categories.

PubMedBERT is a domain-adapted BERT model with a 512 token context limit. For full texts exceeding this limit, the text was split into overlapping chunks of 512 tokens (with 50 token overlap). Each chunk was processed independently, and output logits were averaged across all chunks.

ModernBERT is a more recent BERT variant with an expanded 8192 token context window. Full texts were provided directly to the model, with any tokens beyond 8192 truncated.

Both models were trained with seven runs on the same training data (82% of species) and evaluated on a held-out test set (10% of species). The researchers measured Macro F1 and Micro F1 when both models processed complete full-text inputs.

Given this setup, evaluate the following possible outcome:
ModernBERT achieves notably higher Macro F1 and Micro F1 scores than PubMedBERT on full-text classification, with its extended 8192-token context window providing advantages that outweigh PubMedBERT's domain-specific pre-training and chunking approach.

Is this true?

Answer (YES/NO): NO